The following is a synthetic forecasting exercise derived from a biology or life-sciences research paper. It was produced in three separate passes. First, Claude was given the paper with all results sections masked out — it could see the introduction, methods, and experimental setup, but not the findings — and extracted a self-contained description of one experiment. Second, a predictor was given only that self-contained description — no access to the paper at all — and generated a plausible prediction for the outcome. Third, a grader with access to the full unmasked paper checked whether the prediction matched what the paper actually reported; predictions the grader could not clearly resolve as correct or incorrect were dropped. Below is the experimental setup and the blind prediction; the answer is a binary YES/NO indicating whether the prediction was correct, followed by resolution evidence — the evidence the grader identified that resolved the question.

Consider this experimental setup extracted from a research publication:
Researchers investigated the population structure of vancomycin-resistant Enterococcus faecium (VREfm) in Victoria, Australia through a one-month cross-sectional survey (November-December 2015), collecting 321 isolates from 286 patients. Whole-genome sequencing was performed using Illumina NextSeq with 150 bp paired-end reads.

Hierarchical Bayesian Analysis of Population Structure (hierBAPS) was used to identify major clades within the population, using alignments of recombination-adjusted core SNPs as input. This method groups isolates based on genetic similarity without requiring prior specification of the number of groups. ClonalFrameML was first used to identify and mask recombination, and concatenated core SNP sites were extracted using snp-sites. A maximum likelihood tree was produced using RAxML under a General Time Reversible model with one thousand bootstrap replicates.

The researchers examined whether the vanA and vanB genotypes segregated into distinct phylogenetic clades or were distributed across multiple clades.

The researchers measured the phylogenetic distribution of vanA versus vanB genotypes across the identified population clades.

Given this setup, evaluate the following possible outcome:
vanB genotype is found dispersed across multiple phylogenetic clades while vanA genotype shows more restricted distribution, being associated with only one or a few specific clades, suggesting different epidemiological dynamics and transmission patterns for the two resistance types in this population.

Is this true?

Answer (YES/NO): YES